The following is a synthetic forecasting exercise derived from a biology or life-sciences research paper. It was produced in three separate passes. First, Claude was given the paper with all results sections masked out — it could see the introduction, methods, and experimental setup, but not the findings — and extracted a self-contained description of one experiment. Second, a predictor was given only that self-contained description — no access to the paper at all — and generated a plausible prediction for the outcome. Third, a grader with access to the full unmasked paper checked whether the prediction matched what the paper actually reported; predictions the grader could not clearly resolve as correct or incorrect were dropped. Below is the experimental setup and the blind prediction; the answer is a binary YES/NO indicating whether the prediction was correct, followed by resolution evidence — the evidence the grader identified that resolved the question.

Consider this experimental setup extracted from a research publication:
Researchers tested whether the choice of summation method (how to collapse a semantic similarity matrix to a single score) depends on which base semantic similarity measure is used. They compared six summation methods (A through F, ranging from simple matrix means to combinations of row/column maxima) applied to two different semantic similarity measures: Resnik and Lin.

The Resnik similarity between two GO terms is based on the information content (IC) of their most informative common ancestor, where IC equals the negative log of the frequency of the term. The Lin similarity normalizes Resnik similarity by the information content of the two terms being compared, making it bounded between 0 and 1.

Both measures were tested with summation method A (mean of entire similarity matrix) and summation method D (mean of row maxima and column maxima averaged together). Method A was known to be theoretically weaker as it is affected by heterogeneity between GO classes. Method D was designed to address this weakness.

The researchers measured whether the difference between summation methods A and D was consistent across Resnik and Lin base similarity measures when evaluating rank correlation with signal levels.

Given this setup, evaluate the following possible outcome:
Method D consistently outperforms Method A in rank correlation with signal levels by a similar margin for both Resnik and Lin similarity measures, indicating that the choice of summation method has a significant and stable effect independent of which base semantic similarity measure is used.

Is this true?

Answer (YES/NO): NO